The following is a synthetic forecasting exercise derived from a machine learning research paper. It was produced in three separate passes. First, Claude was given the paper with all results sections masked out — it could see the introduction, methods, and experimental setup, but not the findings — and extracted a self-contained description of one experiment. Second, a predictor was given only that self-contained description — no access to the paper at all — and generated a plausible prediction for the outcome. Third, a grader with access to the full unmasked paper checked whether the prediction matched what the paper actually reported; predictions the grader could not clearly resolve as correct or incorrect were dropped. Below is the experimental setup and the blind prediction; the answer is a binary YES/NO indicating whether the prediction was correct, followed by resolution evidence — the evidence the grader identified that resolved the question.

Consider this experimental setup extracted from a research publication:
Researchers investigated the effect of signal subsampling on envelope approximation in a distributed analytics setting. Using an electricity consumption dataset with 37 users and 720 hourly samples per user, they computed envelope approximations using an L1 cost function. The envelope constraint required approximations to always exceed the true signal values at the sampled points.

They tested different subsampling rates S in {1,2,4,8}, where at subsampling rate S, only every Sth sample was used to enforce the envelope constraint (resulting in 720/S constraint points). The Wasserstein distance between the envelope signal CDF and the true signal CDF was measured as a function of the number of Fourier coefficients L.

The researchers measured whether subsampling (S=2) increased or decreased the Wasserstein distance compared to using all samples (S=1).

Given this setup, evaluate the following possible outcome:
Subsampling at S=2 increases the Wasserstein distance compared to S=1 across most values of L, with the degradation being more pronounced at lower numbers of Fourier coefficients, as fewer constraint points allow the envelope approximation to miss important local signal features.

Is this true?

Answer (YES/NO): NO